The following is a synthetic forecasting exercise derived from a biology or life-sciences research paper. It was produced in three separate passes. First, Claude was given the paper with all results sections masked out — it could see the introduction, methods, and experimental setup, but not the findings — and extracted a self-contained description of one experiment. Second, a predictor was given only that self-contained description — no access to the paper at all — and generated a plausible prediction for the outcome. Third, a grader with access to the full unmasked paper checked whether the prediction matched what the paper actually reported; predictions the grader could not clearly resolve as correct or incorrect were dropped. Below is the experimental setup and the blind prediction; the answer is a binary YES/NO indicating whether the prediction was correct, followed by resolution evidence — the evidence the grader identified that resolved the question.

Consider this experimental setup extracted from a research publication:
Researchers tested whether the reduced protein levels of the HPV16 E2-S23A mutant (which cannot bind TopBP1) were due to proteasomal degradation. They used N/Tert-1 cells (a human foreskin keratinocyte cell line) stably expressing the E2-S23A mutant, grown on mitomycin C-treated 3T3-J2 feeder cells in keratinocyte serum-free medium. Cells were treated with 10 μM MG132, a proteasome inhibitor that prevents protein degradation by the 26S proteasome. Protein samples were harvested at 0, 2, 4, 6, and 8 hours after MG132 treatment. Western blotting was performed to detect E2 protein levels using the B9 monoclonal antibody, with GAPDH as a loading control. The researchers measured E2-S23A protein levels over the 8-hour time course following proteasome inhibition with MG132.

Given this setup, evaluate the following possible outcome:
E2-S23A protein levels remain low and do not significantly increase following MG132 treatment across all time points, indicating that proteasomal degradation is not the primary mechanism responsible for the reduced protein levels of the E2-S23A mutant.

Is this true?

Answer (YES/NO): NO